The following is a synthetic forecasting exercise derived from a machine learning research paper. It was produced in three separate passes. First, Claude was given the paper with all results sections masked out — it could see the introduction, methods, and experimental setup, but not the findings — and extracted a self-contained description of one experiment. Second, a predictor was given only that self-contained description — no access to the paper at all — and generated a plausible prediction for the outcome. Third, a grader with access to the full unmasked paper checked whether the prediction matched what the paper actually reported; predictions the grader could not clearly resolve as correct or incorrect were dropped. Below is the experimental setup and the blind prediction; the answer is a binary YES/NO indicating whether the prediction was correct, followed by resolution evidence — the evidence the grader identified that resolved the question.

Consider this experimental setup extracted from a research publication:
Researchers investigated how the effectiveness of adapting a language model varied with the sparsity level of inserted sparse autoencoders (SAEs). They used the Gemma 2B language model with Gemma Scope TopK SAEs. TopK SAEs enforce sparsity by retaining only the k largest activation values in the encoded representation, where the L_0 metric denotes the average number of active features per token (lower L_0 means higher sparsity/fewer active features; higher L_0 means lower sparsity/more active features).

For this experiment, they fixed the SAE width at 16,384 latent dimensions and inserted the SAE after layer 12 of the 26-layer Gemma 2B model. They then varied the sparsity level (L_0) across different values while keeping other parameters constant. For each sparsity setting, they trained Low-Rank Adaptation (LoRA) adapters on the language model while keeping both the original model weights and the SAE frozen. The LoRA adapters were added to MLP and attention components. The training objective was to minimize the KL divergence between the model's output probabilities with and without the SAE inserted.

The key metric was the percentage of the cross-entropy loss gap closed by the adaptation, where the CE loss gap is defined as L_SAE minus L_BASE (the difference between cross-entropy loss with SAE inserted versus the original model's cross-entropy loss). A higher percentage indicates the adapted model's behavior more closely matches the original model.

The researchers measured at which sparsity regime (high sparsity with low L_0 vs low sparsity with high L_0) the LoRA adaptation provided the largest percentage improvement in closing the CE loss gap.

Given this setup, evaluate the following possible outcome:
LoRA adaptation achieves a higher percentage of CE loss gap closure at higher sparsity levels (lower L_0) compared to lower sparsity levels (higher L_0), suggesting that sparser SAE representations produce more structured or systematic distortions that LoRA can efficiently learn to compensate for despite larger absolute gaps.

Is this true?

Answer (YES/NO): NO